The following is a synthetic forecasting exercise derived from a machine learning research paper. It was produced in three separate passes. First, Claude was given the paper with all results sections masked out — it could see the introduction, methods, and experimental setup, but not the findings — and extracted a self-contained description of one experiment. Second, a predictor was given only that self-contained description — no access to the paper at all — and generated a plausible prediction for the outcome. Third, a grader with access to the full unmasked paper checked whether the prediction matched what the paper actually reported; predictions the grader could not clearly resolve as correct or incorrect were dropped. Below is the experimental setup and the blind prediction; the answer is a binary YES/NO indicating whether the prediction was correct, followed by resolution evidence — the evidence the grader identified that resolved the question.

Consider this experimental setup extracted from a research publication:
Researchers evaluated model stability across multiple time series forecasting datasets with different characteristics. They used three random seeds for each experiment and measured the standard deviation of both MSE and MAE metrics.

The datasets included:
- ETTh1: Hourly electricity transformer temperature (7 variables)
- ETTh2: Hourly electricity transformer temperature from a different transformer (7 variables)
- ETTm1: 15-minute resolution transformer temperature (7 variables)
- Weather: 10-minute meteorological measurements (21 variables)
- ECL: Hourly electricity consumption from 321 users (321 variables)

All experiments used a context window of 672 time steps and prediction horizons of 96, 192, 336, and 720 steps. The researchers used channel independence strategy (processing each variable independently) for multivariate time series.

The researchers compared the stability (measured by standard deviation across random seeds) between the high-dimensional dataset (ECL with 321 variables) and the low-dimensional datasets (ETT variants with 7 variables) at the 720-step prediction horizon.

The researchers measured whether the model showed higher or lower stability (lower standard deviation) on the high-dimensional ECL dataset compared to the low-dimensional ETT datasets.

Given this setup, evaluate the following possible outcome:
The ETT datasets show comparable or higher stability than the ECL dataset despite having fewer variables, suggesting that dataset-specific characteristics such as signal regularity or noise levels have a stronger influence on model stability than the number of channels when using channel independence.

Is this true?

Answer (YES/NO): NO